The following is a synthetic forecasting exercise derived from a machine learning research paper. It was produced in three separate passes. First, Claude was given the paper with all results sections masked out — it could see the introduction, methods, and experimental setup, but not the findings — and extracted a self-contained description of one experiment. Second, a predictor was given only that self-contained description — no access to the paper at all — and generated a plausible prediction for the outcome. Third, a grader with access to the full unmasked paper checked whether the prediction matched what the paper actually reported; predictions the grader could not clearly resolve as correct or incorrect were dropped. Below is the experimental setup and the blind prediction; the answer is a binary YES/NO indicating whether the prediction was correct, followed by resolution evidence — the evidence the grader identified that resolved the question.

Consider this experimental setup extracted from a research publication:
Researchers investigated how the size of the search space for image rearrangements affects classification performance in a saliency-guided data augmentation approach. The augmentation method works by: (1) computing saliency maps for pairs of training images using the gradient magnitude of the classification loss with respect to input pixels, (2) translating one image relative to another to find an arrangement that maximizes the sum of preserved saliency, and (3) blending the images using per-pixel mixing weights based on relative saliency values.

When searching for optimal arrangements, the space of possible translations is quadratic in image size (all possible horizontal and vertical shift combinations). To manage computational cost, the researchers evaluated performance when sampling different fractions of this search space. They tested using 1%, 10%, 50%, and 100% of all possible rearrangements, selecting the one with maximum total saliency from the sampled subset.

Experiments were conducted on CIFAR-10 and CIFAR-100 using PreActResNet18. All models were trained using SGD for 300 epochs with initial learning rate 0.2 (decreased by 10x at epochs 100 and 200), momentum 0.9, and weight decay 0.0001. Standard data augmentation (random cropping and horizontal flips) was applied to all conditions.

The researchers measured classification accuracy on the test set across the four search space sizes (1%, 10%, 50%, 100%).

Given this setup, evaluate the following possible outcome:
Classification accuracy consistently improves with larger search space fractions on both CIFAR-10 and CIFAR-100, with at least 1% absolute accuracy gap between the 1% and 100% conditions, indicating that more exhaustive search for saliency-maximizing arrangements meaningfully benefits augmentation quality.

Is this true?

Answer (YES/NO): NO